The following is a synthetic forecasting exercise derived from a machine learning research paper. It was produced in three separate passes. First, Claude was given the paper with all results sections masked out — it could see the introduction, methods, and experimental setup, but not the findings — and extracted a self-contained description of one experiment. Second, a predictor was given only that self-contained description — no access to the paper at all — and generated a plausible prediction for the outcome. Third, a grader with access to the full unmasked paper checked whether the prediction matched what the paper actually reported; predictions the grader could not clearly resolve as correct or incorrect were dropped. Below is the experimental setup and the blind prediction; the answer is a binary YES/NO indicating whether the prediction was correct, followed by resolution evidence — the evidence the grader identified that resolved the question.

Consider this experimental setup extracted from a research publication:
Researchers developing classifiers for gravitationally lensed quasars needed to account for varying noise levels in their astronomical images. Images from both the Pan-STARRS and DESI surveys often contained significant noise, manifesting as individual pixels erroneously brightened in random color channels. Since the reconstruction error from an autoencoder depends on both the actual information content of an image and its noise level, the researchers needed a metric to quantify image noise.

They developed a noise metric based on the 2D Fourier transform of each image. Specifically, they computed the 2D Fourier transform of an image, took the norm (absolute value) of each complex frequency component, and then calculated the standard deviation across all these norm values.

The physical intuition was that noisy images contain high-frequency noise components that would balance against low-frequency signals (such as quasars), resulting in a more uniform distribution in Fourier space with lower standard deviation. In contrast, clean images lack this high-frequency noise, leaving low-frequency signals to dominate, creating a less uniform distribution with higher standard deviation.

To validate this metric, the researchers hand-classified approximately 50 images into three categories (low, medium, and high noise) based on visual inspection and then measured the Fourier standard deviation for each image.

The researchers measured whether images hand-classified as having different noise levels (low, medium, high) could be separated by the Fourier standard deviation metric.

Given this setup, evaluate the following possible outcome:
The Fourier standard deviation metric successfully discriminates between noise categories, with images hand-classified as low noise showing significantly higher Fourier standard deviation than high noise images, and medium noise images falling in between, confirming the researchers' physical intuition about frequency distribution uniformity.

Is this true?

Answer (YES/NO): YES